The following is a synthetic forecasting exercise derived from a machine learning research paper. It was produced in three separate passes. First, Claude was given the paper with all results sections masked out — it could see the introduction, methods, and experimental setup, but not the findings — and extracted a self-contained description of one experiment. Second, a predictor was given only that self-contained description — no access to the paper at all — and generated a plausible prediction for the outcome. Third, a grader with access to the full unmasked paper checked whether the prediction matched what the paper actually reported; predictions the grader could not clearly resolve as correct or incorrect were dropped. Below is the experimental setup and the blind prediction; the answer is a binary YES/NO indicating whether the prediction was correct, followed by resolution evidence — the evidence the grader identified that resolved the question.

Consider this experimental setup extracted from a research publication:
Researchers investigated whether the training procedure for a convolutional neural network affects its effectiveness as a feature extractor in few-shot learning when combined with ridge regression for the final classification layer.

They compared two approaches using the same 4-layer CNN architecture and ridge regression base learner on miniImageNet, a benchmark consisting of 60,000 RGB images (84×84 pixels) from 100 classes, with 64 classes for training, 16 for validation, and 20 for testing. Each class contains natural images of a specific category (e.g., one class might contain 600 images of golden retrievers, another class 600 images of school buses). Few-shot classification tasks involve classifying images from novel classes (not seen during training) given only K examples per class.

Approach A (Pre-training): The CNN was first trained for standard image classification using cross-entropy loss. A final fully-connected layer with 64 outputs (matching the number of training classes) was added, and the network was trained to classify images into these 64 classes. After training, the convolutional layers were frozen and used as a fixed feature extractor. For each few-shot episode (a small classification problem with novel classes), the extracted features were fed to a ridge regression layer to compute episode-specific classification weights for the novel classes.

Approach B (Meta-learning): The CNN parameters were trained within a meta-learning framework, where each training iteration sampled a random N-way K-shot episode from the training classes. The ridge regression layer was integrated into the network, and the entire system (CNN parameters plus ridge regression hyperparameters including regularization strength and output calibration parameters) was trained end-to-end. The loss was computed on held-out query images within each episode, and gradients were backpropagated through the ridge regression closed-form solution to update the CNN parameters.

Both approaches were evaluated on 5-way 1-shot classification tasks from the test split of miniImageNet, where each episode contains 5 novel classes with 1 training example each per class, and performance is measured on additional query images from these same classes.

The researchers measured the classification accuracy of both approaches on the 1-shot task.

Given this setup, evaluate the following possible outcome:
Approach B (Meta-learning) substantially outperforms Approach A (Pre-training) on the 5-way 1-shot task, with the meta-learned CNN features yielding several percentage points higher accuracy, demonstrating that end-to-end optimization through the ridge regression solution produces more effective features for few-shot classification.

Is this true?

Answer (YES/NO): YES